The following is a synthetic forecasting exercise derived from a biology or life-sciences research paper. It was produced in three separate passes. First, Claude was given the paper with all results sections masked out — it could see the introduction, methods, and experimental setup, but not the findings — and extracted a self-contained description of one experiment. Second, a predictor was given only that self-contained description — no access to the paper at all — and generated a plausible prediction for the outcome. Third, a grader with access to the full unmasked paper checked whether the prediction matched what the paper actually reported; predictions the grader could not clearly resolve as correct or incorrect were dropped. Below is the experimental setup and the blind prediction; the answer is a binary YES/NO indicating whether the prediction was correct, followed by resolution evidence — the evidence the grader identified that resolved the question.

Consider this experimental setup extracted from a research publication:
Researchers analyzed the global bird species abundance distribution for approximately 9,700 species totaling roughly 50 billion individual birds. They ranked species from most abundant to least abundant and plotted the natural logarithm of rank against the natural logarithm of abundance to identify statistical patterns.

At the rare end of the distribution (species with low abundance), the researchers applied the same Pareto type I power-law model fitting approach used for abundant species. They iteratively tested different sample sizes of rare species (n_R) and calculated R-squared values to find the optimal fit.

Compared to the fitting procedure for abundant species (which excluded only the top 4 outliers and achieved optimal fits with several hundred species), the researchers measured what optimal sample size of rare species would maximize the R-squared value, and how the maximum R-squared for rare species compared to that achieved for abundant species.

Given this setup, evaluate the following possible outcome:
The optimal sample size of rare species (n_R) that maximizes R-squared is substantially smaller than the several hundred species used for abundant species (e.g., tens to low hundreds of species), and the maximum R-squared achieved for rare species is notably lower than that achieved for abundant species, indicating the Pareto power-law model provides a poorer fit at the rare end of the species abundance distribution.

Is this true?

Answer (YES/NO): YES